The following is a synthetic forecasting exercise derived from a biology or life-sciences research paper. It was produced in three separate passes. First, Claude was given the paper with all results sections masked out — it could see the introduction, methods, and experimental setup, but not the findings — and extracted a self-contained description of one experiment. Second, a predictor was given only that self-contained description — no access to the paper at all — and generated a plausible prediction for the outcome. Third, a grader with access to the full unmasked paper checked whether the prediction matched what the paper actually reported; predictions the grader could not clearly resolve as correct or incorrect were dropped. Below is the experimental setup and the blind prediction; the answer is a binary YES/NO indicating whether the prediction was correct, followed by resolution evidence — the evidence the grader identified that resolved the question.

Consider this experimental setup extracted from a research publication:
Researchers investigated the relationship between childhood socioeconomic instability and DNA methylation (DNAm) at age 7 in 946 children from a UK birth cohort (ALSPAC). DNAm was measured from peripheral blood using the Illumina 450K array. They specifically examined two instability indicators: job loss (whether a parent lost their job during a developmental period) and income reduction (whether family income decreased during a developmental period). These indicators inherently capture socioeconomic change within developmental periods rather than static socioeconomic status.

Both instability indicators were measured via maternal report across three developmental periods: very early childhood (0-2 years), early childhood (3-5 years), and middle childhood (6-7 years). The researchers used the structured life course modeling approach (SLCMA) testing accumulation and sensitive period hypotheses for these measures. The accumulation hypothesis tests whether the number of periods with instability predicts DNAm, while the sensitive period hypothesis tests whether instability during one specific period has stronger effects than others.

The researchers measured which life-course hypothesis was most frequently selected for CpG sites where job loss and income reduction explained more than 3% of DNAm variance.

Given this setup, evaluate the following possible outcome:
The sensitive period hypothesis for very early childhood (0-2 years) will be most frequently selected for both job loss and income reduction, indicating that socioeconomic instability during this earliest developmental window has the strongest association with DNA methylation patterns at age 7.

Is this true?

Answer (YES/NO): NO